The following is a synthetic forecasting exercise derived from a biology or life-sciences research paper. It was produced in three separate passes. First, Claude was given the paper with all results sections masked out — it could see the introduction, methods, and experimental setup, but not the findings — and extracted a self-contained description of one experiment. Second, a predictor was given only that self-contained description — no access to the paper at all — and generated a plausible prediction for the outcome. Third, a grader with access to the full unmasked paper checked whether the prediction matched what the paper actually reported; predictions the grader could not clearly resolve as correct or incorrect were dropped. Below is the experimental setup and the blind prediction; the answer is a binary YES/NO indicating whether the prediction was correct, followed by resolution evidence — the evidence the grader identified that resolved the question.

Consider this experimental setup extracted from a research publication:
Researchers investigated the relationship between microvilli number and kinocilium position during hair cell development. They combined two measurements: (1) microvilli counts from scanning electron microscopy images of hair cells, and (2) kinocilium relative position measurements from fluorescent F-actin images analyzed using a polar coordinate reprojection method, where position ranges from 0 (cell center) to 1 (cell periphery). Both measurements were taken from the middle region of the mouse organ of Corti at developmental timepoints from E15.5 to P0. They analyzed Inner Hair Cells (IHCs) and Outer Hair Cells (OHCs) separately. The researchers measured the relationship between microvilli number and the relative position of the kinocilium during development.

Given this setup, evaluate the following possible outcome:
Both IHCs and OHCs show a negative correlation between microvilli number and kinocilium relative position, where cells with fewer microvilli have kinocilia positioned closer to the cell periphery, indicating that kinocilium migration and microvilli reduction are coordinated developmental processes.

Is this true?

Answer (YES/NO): NO